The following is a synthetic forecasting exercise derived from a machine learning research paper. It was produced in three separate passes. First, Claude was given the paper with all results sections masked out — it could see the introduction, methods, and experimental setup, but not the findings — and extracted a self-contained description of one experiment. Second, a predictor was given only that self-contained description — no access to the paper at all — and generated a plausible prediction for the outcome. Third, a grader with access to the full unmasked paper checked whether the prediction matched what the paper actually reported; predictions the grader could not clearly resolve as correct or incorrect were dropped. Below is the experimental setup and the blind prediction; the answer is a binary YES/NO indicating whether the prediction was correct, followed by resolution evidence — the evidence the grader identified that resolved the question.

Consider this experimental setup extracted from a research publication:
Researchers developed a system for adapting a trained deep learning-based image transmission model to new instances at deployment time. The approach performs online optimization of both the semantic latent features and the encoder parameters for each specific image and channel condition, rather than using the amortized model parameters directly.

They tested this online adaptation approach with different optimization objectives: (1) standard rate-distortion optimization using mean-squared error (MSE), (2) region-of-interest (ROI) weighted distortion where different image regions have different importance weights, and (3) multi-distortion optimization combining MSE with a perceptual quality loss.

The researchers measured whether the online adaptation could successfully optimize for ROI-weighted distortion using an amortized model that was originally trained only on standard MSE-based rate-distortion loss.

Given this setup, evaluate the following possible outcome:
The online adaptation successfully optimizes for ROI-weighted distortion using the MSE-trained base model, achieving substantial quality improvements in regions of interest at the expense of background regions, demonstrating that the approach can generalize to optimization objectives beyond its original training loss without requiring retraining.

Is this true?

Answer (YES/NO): YES